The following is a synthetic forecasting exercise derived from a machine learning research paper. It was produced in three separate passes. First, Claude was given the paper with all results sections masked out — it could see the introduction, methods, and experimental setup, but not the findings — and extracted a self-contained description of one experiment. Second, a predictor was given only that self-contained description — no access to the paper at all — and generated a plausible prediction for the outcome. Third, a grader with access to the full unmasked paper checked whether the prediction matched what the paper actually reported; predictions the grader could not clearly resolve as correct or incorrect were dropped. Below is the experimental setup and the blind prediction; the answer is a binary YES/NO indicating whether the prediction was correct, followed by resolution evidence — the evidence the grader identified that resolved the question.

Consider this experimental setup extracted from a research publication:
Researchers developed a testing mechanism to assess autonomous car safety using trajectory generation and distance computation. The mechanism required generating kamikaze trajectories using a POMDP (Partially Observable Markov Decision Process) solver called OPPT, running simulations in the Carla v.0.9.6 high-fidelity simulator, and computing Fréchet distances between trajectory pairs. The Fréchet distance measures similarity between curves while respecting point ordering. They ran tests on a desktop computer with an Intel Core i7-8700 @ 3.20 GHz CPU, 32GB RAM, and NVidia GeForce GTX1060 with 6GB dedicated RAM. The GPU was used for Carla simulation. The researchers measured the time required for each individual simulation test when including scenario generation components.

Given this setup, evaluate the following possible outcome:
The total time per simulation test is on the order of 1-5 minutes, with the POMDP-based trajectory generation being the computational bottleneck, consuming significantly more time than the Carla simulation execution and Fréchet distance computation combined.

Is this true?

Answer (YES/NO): NO